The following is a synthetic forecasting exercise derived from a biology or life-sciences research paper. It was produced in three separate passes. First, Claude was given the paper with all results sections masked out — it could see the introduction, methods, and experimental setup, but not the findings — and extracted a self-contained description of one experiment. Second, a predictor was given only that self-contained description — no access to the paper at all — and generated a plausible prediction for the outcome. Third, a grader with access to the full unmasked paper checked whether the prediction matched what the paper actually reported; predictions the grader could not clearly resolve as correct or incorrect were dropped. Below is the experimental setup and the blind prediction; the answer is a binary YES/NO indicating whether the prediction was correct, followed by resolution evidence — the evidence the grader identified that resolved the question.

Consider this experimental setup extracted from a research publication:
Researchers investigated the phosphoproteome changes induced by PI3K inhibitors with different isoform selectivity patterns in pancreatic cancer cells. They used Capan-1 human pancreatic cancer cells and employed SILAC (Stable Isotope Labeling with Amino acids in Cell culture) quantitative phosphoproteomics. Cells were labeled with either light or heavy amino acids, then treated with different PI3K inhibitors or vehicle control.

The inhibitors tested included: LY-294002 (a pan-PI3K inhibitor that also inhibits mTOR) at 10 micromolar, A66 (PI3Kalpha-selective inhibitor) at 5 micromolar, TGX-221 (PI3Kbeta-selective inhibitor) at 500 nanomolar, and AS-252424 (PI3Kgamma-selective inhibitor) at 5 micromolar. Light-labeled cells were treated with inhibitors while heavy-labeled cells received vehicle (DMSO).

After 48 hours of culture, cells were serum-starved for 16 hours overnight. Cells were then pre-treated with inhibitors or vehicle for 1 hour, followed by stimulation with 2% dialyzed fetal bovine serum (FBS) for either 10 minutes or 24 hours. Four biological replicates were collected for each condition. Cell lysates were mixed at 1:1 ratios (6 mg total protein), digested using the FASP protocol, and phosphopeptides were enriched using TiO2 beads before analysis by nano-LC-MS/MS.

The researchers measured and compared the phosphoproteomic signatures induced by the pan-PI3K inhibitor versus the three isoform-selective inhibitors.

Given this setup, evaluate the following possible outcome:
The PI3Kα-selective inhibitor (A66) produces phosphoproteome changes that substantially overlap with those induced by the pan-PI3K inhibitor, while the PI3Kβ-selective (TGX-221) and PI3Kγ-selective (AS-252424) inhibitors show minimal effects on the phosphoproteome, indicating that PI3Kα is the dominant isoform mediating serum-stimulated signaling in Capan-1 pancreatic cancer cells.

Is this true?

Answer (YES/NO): NO